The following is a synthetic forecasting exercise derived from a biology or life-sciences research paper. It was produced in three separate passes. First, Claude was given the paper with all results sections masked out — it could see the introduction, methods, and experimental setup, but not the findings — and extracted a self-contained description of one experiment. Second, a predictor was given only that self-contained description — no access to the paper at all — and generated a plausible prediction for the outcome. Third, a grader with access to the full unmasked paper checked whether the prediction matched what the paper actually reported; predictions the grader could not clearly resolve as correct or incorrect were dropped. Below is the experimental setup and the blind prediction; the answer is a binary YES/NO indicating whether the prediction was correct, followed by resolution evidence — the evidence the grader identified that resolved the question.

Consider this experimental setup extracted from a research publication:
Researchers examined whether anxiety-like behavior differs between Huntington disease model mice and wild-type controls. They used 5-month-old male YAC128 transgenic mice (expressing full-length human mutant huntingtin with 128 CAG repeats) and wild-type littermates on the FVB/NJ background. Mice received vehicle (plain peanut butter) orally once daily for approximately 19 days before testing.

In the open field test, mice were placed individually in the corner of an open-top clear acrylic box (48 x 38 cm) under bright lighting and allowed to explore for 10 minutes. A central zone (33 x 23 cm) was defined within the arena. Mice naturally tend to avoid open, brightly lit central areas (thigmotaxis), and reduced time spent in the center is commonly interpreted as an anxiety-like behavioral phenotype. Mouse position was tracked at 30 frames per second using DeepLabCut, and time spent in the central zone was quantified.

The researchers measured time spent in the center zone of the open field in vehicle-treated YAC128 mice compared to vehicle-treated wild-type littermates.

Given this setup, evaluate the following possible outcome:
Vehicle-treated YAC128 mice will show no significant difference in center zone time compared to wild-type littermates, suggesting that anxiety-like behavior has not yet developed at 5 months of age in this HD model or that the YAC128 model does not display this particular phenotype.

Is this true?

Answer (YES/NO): YES